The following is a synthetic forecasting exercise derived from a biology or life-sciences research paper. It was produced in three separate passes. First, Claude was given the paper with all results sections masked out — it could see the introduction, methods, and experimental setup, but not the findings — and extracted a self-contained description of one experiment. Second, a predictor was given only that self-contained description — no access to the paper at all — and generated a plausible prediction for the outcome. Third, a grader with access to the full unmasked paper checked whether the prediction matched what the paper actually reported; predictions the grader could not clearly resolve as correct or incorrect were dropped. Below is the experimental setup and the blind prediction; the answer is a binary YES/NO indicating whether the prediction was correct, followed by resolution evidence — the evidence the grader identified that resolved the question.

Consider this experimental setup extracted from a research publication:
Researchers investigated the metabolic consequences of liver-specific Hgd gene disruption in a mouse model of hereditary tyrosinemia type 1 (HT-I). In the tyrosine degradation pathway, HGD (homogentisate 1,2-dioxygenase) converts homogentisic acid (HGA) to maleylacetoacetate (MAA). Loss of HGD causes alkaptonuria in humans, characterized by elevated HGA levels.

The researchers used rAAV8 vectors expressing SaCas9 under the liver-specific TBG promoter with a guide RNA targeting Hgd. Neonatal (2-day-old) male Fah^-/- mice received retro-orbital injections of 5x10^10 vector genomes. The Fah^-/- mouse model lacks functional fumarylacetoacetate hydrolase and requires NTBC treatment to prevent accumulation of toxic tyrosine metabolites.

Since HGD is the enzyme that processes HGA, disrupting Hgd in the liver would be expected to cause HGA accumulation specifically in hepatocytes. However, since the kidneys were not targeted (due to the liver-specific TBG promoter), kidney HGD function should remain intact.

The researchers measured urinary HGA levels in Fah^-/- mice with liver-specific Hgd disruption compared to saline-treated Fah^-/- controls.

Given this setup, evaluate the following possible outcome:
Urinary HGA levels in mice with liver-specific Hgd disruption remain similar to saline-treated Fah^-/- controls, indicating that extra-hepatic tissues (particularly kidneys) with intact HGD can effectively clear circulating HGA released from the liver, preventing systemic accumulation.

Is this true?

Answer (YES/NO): NO